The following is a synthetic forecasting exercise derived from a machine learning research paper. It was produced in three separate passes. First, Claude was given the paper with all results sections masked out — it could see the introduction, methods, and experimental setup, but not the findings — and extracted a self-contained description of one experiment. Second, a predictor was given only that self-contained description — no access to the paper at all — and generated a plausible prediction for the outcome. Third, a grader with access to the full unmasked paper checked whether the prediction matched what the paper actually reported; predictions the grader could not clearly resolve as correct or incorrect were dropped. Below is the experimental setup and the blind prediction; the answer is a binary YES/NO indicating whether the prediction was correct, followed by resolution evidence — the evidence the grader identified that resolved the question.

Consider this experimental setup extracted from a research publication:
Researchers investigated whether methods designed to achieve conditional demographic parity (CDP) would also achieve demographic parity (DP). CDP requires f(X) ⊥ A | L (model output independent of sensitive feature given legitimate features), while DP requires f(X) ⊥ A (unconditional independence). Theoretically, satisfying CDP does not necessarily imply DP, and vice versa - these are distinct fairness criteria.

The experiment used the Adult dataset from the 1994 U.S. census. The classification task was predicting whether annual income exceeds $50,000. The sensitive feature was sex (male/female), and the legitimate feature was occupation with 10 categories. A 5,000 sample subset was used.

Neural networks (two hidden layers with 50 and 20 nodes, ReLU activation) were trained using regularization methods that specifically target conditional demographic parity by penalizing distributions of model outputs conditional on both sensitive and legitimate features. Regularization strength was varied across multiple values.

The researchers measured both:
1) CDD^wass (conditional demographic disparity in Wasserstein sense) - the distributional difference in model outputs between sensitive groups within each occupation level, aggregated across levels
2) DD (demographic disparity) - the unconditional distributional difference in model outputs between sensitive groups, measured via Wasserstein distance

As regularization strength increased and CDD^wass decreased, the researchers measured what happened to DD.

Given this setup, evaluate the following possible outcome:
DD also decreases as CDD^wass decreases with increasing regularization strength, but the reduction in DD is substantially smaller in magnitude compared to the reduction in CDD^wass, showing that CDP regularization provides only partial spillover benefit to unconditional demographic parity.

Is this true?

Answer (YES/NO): NO